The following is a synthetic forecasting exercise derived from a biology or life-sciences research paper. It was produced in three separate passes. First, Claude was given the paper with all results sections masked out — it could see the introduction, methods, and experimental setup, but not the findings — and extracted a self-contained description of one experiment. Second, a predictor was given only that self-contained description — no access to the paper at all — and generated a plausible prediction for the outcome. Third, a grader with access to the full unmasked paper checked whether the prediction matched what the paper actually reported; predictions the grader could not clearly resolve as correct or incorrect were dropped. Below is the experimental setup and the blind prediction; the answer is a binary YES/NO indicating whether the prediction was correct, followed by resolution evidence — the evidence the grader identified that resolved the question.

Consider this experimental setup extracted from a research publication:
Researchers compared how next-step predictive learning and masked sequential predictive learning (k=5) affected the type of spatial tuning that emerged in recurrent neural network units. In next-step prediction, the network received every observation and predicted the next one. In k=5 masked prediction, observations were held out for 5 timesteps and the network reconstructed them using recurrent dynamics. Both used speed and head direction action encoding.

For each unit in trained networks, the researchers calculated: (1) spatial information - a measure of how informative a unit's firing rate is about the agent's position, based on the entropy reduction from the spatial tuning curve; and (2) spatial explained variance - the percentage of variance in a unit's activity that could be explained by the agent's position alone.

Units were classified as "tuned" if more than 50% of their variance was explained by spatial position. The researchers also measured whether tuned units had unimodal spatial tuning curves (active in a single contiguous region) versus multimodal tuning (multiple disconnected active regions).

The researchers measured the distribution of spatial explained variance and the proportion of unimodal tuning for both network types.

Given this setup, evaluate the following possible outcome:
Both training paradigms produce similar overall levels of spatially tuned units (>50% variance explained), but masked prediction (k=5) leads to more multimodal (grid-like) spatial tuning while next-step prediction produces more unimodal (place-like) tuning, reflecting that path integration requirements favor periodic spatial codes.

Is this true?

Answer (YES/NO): NO